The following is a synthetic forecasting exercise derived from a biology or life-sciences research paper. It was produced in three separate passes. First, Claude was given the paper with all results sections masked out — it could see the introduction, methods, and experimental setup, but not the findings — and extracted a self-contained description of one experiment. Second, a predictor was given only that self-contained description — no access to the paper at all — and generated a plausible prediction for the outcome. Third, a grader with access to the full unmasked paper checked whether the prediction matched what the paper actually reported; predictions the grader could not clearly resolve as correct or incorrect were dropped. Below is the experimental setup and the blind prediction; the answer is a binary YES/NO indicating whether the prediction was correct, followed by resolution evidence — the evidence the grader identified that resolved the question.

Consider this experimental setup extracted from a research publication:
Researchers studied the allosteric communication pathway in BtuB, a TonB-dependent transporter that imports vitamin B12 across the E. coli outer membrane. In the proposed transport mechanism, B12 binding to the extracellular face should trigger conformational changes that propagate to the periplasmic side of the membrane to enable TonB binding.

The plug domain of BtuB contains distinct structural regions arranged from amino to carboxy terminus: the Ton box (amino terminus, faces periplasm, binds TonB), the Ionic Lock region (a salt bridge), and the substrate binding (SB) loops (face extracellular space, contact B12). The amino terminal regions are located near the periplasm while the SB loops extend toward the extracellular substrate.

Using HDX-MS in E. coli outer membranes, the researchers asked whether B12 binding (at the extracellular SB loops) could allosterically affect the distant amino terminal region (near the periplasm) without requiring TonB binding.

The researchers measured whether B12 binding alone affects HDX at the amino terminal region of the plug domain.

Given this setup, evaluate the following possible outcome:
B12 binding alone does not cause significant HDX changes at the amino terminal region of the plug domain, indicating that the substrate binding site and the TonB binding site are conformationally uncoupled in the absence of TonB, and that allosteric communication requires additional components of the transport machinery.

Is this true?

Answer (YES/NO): NO